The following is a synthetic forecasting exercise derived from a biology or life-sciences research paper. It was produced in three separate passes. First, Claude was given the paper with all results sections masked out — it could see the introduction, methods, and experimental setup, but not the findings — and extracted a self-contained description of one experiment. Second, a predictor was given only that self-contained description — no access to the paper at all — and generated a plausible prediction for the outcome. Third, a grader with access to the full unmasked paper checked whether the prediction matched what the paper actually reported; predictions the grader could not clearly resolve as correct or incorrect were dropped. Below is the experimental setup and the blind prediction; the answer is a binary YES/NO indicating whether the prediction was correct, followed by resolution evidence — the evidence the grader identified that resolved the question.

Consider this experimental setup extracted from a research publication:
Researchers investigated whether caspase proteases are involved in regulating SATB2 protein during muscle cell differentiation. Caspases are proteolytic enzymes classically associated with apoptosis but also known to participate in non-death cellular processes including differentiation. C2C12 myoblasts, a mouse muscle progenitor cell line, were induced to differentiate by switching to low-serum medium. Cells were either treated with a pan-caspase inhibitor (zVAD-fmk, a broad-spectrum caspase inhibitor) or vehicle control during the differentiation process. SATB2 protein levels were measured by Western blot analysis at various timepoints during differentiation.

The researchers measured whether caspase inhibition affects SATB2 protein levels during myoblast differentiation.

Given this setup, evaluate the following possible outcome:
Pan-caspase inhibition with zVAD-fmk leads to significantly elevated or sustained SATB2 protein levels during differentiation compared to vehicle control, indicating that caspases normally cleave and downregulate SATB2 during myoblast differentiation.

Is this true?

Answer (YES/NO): YES